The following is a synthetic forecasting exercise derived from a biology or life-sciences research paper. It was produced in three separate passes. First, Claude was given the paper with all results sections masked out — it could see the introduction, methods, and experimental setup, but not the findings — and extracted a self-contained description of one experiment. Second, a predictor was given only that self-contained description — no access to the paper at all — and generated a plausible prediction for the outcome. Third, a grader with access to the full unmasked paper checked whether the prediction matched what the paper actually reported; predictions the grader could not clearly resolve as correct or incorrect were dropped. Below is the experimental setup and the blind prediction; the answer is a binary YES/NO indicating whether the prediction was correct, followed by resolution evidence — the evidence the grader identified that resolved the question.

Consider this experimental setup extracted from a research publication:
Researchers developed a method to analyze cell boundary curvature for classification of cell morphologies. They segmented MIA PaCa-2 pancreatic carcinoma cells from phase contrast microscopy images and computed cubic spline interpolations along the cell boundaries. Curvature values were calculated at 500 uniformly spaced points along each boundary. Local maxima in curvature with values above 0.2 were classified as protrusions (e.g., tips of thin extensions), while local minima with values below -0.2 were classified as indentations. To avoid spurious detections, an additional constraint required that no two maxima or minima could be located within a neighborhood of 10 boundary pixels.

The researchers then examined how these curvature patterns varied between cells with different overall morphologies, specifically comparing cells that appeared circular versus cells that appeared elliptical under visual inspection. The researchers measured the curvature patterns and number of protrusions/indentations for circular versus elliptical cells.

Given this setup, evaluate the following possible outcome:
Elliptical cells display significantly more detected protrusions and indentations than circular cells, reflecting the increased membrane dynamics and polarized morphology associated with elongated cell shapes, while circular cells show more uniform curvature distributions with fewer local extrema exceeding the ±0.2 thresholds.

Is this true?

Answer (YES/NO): NO